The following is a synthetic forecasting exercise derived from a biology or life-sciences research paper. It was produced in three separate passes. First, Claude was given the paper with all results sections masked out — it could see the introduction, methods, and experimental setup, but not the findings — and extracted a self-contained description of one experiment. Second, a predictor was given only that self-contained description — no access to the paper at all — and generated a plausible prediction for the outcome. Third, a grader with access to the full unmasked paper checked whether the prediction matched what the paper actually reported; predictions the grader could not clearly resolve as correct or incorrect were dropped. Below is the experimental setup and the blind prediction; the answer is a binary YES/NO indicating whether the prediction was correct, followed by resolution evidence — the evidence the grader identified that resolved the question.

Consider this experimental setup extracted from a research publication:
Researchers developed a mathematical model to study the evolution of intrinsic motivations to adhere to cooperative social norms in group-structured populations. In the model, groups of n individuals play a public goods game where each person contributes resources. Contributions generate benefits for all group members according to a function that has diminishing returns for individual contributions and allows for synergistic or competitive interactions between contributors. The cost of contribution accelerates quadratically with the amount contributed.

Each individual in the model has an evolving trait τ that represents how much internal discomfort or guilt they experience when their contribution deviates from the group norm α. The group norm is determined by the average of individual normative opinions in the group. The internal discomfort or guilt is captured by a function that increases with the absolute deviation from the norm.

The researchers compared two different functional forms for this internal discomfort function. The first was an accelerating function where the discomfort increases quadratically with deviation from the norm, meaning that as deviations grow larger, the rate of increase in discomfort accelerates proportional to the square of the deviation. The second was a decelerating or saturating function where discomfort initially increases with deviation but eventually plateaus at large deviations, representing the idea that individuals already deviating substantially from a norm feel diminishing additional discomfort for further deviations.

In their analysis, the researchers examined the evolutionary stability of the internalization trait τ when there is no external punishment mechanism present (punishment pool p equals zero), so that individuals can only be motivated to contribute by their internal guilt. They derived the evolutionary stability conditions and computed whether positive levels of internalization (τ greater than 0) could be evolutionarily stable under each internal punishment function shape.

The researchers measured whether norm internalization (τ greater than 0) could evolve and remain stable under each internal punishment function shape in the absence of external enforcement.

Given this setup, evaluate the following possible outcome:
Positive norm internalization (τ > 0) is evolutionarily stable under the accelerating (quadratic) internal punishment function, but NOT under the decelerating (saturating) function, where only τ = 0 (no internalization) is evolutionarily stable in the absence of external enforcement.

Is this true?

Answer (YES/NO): NO